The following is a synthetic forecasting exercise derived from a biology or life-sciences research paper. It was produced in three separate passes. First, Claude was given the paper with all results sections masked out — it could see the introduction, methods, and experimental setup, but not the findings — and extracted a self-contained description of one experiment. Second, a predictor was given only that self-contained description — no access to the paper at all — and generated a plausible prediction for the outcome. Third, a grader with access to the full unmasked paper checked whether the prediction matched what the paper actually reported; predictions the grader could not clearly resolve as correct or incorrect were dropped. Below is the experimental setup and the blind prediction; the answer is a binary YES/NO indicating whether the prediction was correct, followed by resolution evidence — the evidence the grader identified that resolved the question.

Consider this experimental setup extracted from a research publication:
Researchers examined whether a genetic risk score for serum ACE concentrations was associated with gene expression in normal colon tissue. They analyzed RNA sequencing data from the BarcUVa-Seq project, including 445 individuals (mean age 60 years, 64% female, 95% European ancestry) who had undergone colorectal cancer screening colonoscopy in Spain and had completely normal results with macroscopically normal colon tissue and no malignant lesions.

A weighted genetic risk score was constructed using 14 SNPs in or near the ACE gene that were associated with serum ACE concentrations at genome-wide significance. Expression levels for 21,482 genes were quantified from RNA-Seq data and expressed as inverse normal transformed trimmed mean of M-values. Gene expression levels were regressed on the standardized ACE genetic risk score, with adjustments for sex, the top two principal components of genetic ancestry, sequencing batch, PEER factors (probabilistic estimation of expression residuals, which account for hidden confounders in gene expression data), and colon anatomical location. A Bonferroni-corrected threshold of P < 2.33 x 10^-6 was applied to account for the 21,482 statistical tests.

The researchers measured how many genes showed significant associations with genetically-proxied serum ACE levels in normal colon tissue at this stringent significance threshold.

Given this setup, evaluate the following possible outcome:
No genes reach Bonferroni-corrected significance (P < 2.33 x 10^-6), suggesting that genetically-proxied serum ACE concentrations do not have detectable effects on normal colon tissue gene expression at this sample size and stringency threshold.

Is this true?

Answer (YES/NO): NO